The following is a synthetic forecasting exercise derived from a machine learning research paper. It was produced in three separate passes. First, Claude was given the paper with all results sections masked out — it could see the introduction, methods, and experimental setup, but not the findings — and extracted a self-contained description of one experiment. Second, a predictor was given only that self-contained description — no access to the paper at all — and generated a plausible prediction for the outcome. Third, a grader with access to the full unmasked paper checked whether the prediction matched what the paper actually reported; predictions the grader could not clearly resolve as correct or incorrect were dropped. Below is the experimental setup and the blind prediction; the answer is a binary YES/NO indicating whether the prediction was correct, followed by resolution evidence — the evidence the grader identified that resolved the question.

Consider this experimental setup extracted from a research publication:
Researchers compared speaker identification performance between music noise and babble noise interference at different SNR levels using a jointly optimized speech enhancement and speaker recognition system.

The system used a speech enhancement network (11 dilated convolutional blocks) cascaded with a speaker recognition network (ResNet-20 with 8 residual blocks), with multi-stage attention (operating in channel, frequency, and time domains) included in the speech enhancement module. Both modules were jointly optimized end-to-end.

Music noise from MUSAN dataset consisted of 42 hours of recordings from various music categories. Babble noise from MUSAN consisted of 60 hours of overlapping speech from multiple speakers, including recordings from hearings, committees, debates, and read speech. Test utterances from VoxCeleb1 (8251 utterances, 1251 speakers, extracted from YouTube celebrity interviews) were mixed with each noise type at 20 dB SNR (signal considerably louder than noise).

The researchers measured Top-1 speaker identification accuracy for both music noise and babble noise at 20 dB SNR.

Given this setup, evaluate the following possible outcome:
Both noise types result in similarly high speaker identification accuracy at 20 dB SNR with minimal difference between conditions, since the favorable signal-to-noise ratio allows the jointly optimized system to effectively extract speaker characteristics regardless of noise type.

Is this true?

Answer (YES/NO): YES